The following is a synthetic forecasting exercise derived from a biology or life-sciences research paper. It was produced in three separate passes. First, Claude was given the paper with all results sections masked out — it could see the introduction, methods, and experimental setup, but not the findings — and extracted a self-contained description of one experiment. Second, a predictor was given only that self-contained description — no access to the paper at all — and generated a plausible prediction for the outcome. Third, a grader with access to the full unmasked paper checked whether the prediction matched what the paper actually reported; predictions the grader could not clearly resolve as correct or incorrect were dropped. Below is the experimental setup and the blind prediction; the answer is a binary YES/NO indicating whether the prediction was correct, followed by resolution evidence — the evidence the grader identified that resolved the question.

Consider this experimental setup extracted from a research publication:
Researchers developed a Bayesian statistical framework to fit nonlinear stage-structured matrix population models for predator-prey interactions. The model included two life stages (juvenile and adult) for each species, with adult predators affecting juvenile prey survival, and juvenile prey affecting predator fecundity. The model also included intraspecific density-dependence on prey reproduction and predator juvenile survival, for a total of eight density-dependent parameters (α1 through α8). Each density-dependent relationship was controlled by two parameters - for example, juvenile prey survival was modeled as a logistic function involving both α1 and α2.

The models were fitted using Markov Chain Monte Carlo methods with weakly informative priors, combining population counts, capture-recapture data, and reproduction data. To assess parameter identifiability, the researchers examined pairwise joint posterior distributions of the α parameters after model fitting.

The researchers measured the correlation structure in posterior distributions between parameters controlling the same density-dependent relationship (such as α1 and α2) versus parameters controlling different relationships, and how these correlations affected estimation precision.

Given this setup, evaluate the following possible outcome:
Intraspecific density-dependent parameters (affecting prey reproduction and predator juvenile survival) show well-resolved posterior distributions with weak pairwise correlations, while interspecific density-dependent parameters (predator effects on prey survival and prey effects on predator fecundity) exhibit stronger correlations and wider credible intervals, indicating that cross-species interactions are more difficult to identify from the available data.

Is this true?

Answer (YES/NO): NO